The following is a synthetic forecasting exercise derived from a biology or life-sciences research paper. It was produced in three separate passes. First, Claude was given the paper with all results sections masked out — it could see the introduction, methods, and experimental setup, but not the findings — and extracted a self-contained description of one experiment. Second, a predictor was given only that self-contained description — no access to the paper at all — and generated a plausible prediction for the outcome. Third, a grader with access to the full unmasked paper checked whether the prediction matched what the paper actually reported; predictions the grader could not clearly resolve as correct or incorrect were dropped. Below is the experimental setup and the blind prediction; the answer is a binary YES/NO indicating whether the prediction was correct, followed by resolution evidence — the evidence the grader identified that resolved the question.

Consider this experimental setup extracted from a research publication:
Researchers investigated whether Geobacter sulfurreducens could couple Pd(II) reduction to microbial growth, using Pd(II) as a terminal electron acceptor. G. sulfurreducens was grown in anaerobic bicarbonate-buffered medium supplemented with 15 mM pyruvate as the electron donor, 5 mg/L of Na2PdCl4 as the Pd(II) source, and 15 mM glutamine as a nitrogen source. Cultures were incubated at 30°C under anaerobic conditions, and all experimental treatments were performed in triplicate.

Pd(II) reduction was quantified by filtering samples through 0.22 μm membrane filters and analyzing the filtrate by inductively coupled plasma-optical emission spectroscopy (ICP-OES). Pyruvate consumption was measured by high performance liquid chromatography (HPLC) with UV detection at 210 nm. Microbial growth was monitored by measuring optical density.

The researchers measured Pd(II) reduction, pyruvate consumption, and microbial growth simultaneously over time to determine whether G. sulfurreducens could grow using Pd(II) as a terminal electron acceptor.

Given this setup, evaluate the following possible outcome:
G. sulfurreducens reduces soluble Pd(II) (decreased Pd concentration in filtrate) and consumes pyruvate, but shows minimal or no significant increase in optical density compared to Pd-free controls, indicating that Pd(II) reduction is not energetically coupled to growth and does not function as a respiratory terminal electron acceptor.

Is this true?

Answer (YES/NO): NO